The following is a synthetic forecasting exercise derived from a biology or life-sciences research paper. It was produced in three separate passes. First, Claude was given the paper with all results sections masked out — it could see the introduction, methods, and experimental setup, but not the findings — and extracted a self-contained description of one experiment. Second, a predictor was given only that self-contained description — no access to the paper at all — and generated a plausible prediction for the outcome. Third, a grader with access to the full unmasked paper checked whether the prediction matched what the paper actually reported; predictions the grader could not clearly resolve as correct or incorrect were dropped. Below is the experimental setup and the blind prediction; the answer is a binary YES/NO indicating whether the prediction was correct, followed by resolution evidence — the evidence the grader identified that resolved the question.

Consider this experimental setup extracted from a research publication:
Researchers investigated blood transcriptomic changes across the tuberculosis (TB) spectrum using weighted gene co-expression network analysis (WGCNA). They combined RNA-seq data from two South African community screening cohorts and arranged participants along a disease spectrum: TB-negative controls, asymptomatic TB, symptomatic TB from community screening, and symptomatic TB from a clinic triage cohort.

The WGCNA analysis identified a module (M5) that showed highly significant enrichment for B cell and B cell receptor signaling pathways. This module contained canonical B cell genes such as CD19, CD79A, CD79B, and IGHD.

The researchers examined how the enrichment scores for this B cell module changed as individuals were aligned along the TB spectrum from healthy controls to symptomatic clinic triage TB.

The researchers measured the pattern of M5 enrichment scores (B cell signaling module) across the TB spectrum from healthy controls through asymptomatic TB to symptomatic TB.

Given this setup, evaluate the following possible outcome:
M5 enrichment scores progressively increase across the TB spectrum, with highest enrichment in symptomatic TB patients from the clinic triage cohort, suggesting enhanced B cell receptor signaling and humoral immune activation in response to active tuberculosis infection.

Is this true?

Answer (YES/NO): NO